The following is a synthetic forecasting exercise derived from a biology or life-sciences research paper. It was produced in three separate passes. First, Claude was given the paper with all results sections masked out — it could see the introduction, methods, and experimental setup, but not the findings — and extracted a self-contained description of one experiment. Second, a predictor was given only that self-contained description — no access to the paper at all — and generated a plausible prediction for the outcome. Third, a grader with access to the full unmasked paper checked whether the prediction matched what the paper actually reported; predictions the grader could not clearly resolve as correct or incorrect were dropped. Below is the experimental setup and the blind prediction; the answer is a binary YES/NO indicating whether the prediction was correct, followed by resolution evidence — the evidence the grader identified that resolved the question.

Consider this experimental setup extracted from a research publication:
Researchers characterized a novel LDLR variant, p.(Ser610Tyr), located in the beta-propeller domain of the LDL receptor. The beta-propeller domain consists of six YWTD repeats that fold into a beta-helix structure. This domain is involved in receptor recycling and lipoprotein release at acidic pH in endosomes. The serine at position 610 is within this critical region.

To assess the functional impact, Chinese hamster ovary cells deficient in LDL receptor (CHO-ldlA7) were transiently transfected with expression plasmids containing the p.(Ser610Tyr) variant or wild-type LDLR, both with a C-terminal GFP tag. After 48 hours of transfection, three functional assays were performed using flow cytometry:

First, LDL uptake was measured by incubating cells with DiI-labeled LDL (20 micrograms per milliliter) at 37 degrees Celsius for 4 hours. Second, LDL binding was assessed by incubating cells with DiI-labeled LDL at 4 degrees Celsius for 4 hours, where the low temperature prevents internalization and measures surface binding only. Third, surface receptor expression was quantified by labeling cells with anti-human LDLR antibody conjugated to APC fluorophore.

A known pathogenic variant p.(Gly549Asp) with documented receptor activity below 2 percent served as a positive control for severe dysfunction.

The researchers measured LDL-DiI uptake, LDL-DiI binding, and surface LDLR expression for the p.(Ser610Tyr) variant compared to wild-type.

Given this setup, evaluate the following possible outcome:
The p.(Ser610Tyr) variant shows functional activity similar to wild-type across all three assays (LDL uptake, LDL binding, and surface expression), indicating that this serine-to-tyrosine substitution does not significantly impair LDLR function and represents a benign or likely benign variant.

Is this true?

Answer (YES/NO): NO